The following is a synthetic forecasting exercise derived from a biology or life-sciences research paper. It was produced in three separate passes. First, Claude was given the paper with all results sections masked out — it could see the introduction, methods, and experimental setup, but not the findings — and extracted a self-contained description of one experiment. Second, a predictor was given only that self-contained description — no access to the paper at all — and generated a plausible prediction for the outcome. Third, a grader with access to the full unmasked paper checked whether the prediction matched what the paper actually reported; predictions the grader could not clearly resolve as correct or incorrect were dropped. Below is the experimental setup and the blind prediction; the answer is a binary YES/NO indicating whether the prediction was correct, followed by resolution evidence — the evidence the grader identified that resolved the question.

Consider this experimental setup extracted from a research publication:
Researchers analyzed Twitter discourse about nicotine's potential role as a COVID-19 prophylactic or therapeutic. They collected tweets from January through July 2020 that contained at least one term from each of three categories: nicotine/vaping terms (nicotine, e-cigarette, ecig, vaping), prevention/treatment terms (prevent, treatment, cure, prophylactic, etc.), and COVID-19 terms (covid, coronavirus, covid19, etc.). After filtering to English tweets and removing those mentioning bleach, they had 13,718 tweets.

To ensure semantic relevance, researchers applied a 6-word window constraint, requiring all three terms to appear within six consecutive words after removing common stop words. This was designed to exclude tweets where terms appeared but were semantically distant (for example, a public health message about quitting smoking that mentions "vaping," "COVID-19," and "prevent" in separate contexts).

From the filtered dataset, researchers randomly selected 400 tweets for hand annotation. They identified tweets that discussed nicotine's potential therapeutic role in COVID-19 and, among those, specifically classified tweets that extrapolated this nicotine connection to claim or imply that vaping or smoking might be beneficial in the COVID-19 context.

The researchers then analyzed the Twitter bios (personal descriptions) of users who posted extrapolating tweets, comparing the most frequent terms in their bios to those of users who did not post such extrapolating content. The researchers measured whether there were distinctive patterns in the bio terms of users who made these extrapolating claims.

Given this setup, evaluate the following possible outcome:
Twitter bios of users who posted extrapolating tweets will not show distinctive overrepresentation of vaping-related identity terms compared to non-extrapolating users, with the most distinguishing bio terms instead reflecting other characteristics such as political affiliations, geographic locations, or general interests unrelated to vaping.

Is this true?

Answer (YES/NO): NO